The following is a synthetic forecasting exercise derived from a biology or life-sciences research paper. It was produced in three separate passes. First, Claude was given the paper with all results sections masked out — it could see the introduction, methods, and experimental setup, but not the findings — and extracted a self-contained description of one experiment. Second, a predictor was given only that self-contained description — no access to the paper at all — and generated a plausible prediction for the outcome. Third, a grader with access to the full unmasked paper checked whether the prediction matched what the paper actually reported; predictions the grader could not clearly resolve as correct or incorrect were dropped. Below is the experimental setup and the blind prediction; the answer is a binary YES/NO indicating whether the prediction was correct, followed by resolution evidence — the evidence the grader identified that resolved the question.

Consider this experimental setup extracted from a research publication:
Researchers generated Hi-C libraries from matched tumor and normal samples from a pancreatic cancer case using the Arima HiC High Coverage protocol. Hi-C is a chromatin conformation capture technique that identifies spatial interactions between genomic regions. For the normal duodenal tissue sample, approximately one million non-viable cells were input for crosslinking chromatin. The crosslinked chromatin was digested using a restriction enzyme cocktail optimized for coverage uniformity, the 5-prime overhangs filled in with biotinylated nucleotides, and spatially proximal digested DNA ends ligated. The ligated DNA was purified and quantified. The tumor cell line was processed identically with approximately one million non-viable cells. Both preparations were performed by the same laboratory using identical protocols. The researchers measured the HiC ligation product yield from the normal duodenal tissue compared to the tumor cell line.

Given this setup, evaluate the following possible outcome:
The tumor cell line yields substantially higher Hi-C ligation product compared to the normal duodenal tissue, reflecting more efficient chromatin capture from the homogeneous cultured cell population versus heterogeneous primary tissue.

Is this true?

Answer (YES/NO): NO